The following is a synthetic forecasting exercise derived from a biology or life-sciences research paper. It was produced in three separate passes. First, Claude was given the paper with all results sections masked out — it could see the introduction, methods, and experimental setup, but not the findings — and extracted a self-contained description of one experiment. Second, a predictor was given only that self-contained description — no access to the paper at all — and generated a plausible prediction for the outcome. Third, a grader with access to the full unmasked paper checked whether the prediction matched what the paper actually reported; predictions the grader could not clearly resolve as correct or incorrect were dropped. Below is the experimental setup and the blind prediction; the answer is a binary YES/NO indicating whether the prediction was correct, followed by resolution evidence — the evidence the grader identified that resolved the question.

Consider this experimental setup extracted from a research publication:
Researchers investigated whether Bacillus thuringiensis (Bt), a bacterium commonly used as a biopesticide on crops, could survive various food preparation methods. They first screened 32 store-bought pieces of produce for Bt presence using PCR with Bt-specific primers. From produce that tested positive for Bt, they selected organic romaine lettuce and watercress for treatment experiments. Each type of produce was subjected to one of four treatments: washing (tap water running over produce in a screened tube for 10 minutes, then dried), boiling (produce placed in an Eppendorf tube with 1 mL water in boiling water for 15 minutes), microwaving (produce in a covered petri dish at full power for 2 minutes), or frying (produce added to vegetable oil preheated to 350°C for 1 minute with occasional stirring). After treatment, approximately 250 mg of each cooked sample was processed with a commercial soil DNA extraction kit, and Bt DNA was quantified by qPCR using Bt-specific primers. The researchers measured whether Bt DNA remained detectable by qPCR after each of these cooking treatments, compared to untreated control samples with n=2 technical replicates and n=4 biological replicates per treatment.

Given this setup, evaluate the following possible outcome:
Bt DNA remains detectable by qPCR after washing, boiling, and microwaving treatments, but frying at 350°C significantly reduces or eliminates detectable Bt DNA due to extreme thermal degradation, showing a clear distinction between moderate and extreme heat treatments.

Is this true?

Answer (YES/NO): NO